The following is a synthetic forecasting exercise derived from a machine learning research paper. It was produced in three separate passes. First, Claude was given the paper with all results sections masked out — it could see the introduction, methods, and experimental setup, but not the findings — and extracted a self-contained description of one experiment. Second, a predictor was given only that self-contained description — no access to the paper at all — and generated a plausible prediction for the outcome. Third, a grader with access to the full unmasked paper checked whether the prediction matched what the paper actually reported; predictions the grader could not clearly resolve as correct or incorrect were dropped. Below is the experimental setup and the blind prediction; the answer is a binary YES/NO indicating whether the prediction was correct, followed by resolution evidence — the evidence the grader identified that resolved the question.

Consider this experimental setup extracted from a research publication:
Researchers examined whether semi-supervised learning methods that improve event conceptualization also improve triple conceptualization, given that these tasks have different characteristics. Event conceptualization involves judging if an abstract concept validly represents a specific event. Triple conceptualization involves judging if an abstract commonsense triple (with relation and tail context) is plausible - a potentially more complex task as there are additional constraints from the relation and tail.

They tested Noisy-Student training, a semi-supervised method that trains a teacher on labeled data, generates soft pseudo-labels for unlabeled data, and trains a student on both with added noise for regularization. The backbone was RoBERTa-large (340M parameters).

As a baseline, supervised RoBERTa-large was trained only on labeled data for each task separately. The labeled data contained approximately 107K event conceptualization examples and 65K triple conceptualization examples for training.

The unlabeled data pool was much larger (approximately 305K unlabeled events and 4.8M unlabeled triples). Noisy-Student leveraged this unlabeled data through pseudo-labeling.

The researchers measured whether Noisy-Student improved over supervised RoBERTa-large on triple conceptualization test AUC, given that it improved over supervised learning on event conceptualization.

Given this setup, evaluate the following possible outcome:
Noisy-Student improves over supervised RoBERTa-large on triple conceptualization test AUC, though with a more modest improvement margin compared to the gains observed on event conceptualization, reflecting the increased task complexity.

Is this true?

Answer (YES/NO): NO